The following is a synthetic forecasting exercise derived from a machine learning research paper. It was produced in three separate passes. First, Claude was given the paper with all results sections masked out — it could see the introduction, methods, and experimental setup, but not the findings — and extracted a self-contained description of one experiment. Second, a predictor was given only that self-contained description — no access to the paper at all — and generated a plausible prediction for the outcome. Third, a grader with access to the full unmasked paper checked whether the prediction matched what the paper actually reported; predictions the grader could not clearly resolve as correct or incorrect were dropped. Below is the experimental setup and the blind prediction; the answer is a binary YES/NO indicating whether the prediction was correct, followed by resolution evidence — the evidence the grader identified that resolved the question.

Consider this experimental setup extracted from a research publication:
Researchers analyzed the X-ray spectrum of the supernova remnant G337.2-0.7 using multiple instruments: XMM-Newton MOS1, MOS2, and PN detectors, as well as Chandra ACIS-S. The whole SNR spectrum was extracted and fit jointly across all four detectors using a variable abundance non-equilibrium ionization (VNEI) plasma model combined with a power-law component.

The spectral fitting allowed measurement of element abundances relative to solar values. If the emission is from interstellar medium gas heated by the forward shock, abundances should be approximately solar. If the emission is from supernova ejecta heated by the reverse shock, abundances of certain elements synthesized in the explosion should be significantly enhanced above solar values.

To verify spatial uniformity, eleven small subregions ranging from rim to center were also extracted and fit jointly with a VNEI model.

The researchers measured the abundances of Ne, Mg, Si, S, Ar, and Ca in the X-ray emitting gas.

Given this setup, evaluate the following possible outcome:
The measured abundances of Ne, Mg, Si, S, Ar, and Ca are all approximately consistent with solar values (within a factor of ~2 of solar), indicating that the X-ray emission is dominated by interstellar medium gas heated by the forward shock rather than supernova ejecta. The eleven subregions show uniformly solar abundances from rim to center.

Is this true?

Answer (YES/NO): NO